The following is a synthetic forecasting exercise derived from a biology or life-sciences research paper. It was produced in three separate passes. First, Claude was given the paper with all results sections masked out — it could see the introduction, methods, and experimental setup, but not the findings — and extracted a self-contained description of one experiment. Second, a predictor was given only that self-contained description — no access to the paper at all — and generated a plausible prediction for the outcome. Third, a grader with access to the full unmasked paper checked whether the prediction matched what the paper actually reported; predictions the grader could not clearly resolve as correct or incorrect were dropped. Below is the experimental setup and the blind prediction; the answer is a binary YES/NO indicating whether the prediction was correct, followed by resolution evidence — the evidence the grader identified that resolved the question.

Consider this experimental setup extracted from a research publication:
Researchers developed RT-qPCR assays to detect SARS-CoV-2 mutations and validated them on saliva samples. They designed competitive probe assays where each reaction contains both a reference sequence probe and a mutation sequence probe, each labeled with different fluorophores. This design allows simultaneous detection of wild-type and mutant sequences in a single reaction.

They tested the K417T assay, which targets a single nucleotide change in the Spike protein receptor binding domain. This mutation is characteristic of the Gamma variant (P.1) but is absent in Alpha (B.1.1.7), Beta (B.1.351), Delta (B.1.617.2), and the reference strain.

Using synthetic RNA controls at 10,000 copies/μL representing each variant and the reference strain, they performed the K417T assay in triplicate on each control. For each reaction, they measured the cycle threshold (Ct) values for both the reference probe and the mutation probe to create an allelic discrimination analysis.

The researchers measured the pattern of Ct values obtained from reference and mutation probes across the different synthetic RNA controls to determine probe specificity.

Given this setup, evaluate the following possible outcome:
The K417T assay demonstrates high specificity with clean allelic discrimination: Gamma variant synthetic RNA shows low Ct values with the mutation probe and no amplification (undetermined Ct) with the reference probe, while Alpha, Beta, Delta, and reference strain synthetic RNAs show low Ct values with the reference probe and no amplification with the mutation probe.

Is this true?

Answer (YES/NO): NO